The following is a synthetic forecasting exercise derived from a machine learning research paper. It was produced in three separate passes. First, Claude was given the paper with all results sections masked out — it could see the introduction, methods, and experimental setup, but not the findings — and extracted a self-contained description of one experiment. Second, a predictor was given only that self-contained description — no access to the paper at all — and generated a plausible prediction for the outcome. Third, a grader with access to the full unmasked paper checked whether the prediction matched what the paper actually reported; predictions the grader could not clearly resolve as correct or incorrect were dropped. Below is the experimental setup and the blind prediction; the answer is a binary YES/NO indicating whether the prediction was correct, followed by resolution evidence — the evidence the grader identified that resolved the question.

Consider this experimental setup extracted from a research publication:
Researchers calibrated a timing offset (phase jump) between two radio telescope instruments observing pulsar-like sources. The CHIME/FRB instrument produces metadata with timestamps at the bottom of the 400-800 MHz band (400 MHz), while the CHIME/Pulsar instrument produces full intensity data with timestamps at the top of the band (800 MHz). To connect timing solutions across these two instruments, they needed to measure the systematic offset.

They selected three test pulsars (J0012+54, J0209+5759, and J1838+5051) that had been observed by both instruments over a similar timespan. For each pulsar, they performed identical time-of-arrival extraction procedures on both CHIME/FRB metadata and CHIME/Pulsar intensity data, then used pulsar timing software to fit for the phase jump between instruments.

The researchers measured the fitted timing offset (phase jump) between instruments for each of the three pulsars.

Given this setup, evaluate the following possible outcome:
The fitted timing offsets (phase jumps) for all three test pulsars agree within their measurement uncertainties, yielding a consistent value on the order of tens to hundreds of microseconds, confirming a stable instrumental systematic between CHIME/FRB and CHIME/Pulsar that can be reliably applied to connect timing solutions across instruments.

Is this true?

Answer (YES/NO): NO